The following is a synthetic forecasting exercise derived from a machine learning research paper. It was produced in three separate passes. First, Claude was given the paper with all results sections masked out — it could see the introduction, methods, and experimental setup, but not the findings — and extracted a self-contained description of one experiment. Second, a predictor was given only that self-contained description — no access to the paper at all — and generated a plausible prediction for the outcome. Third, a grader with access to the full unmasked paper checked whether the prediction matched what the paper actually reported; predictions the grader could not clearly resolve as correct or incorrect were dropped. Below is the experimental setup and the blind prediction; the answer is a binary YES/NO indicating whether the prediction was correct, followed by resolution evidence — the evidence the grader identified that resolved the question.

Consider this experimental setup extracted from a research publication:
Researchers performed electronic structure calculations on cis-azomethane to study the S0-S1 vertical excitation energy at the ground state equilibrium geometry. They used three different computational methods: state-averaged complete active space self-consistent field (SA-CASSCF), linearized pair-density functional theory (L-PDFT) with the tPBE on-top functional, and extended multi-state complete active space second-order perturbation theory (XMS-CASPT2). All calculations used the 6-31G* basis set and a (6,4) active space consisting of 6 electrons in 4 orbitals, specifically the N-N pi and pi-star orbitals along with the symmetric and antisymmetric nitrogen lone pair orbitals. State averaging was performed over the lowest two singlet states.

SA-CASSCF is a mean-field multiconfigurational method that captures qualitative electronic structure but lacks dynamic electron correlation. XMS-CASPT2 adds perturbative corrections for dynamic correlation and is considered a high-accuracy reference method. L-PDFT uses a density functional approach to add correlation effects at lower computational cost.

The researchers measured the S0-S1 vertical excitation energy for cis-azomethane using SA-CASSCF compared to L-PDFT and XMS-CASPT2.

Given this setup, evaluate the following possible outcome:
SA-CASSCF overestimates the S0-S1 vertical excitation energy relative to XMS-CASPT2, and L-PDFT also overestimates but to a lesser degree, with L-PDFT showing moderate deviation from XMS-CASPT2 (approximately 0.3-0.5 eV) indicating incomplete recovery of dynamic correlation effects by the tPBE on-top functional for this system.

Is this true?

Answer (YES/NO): NO